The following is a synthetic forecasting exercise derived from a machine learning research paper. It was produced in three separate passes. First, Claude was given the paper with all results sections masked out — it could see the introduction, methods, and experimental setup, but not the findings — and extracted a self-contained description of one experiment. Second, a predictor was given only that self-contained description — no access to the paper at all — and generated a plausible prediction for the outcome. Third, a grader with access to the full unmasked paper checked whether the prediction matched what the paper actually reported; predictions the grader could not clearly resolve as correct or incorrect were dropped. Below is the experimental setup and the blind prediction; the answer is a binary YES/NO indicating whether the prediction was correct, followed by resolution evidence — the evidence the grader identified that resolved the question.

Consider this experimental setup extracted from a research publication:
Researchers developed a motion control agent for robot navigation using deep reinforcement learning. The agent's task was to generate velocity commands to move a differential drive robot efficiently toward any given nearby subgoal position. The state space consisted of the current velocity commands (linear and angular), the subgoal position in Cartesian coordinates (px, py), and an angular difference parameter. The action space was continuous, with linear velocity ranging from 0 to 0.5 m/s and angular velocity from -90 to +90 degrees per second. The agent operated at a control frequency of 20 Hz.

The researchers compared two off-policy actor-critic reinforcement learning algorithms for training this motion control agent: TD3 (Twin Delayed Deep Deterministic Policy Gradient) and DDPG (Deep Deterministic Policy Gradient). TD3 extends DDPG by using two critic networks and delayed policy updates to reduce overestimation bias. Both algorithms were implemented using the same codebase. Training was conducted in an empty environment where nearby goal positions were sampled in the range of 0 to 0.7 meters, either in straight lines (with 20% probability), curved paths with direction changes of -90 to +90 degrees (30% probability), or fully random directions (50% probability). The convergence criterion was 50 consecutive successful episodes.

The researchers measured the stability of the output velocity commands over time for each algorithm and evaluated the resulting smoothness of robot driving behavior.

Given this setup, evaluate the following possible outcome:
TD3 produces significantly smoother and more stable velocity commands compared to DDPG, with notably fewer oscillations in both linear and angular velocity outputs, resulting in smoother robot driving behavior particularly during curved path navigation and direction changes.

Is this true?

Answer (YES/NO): NO